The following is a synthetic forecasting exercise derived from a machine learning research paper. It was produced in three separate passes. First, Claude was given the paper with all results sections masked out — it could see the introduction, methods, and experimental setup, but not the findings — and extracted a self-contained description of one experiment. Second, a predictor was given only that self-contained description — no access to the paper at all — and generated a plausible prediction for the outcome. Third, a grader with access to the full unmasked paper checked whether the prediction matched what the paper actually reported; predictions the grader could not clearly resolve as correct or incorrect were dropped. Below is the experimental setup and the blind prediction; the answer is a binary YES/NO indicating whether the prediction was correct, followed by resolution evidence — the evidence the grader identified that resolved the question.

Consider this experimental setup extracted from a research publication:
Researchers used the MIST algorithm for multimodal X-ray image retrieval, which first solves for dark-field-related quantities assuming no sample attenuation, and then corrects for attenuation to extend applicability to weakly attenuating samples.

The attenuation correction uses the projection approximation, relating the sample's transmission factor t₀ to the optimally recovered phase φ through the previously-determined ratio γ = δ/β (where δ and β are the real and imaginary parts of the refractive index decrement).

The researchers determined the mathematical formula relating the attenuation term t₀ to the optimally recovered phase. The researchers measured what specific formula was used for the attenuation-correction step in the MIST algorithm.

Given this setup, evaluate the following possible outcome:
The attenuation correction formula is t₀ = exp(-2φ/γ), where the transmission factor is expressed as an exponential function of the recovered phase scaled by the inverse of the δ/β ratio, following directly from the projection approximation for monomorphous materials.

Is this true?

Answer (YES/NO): NO